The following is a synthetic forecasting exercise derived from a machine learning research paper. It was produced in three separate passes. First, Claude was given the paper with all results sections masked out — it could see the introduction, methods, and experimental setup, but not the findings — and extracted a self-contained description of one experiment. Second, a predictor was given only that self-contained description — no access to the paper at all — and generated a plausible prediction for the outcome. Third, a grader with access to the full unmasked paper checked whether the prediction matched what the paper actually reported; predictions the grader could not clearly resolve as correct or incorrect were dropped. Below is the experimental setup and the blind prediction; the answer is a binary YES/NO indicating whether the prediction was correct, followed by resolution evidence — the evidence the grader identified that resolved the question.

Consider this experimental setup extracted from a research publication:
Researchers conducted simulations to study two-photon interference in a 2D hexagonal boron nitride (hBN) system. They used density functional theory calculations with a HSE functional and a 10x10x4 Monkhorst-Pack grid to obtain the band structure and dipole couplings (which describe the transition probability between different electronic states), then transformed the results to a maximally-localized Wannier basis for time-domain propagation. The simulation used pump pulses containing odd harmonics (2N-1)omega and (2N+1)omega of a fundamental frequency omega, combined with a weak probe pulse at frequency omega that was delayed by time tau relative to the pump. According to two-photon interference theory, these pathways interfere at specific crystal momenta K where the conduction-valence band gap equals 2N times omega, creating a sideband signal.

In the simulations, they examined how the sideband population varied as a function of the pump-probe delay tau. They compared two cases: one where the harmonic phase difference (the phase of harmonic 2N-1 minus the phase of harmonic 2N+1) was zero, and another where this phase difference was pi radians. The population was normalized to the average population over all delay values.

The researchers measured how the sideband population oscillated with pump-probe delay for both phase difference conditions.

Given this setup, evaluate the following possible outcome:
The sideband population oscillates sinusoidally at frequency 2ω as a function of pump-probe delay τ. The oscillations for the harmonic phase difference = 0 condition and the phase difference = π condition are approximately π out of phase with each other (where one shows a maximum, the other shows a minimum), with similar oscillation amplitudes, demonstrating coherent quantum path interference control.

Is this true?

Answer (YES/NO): YES